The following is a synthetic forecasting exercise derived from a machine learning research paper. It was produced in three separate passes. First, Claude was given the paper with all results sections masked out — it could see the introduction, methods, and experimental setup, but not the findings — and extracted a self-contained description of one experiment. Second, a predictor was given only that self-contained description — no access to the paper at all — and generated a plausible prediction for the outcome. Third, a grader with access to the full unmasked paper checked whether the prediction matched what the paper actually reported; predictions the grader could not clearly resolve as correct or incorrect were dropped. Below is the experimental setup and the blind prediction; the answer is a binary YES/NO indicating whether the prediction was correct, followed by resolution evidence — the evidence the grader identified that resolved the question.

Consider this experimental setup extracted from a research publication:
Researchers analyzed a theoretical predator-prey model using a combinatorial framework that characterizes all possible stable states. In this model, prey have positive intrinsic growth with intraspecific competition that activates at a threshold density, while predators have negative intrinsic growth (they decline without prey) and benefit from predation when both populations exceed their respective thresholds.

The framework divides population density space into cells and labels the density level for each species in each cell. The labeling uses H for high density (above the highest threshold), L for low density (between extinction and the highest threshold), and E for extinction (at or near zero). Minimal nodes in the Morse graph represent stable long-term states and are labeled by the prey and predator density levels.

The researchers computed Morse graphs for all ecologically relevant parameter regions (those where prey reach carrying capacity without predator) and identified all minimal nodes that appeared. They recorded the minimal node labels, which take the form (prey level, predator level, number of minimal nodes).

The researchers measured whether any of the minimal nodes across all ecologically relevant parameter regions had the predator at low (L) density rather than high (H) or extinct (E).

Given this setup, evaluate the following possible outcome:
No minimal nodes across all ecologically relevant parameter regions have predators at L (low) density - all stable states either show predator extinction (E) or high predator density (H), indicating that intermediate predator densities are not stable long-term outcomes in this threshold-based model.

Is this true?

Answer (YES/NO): YES